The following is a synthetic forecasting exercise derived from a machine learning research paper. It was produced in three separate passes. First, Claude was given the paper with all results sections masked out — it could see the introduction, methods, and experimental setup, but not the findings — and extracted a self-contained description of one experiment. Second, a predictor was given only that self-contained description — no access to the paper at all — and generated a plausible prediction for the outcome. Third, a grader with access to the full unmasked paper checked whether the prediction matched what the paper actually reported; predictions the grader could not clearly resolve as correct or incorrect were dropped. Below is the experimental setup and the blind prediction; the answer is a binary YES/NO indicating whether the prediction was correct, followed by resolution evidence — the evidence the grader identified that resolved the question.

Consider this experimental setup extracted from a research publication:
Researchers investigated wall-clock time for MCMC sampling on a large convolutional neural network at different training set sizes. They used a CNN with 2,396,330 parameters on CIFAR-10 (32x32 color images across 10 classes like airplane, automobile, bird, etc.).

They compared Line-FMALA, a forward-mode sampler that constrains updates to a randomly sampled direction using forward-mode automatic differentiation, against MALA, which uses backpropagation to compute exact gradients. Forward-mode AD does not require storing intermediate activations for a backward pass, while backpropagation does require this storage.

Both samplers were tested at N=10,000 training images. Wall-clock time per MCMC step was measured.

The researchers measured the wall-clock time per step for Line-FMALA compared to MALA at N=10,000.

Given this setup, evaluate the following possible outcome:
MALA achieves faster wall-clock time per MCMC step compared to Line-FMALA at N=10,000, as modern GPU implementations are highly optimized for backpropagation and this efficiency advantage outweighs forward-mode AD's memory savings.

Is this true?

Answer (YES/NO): NO